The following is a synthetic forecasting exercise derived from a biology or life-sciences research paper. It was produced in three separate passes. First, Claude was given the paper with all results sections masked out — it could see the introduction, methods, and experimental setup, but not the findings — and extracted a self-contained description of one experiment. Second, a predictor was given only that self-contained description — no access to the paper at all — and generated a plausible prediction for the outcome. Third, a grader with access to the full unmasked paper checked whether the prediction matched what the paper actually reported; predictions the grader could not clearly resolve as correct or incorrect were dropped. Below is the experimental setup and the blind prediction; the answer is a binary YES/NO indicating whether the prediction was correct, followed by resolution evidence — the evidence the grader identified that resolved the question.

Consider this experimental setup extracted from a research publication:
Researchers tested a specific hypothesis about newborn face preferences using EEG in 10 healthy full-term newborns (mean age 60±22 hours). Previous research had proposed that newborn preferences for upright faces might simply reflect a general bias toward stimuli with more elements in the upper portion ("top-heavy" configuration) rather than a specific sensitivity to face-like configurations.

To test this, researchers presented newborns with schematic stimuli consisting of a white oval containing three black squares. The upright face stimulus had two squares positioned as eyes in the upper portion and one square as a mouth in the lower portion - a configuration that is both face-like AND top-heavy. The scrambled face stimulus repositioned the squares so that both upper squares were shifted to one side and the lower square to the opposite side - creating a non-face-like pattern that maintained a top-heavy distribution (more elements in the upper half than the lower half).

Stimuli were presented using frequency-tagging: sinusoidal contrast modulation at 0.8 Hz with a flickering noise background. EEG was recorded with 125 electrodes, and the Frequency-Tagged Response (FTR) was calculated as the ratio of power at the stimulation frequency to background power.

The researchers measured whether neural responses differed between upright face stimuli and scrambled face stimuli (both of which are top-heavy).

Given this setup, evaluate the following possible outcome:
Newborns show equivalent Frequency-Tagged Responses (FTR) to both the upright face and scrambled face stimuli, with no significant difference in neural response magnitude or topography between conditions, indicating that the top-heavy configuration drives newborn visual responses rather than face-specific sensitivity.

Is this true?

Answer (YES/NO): NO